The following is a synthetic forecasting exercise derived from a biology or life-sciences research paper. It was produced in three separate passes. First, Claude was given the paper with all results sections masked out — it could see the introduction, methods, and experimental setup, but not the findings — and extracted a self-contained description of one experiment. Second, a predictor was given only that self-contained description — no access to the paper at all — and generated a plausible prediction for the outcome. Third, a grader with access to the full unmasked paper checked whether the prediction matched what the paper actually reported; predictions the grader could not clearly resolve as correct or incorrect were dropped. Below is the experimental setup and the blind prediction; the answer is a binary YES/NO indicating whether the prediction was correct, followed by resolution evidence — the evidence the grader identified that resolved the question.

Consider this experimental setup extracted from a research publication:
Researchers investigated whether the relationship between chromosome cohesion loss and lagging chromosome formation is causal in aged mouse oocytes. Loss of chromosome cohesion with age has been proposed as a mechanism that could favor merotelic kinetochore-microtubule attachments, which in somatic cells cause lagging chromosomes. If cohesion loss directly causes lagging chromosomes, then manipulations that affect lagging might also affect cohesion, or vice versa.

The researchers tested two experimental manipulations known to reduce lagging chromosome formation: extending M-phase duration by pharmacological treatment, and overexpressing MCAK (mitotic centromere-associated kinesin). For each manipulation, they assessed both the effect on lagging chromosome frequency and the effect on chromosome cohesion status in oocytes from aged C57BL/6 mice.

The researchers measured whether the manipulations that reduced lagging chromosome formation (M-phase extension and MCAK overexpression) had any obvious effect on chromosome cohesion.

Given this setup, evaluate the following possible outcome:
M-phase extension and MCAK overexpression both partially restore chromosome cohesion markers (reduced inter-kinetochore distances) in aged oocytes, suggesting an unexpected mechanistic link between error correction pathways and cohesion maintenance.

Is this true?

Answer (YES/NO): NO